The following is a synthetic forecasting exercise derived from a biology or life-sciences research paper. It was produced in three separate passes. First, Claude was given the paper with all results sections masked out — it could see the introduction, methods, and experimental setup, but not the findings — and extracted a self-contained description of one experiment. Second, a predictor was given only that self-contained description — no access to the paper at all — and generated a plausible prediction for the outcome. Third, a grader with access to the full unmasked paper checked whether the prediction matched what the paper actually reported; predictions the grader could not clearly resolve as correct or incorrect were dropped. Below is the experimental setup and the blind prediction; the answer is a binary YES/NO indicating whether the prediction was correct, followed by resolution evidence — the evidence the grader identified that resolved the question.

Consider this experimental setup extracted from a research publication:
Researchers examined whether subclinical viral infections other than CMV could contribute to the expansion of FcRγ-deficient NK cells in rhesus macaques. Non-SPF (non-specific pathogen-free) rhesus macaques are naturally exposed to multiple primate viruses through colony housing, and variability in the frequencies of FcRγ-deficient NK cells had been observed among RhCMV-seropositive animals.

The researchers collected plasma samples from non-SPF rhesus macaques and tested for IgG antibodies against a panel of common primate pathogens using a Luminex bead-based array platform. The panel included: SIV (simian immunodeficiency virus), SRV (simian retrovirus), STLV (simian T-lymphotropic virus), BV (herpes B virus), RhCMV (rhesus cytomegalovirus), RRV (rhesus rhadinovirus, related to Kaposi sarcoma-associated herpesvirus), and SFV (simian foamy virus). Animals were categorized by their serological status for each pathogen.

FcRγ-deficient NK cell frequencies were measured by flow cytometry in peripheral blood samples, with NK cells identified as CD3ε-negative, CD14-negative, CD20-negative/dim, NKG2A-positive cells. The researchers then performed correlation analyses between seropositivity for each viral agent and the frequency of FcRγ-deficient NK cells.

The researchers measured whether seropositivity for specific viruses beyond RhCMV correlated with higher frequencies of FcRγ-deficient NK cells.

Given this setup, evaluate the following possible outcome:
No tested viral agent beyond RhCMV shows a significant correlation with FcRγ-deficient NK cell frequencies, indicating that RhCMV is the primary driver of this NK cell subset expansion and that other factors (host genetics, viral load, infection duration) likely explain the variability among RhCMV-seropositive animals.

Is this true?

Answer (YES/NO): NO